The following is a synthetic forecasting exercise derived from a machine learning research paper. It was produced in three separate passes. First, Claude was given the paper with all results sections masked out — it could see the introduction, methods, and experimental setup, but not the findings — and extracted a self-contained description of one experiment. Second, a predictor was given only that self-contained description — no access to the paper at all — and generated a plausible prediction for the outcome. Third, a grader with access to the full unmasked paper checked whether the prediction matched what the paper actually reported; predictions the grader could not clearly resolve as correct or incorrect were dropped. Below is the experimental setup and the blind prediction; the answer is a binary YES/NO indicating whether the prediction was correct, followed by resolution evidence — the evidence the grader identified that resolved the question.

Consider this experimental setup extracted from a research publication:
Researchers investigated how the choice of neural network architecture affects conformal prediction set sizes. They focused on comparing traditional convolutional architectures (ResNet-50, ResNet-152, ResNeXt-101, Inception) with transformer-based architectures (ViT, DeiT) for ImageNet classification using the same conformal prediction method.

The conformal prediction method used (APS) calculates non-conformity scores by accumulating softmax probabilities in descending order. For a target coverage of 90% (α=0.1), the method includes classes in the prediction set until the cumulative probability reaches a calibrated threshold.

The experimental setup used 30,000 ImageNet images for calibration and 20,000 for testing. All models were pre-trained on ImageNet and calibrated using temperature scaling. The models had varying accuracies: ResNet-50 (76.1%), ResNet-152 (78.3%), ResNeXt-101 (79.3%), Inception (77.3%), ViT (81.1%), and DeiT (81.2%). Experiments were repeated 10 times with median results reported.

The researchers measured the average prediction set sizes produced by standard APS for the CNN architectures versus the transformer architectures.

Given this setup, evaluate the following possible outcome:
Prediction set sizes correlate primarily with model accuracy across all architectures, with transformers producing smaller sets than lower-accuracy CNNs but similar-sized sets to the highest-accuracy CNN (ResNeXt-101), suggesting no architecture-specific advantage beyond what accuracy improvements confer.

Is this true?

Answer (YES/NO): NO